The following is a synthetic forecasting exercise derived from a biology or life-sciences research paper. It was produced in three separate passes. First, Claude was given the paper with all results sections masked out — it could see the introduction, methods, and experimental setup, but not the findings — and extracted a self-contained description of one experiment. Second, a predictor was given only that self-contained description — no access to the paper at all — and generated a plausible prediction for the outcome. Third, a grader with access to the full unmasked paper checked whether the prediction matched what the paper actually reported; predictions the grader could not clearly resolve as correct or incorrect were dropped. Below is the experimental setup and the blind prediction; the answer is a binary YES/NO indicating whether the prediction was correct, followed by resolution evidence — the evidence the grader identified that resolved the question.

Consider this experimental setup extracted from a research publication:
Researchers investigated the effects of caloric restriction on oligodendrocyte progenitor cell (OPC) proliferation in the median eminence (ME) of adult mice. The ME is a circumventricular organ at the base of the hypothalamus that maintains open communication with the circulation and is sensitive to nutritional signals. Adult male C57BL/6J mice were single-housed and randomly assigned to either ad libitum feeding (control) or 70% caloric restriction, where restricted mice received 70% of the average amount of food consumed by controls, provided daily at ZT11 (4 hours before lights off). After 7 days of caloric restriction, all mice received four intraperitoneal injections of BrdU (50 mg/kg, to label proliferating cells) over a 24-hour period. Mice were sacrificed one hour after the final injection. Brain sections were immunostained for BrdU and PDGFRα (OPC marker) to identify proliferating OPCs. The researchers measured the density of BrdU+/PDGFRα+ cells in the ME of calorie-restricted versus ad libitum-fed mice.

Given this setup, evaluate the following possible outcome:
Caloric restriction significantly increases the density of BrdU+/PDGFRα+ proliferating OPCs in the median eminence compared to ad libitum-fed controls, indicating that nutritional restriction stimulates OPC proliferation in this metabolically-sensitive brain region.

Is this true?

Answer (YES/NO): NO